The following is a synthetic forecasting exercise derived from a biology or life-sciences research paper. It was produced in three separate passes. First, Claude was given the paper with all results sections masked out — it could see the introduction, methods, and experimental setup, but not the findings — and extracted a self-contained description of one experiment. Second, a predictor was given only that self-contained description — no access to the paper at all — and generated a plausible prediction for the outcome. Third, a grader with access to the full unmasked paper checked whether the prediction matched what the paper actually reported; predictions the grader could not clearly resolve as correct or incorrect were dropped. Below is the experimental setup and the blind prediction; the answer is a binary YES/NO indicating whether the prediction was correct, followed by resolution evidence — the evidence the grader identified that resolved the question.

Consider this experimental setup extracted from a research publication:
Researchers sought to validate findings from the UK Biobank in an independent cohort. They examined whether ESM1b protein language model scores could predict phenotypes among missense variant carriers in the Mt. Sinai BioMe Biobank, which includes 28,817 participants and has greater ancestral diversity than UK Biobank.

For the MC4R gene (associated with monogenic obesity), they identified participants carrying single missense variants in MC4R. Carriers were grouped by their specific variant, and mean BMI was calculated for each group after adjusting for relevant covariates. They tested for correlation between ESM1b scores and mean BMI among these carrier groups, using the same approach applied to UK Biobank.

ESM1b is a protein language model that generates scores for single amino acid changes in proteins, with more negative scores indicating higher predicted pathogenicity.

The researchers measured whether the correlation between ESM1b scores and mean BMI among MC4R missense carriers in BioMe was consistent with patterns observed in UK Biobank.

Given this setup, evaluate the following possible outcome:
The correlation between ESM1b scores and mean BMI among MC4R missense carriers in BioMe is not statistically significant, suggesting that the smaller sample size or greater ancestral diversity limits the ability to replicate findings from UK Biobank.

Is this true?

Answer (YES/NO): NO